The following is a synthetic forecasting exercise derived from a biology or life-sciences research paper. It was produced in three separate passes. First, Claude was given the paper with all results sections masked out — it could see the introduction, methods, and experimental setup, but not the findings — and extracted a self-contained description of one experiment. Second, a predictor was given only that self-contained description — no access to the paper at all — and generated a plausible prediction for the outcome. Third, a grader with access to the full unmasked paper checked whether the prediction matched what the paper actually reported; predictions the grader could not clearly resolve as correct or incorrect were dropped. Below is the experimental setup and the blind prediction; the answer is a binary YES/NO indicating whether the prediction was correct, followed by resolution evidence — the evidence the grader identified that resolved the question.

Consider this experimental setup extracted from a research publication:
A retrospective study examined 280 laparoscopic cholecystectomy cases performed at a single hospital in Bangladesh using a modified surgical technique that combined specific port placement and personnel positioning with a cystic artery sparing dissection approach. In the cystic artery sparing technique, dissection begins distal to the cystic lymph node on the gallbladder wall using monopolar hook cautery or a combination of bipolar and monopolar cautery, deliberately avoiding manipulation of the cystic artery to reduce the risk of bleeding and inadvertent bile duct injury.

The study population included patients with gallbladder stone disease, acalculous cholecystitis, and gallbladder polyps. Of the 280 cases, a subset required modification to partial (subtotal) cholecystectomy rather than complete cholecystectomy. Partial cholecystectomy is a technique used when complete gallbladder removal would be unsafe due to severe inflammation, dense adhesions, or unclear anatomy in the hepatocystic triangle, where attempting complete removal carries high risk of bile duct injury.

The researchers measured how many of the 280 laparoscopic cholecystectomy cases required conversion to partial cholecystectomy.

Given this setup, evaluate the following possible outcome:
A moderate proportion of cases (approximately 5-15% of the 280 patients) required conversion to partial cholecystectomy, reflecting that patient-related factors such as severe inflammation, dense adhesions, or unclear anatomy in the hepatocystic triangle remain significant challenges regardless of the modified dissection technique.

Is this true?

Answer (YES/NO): YES